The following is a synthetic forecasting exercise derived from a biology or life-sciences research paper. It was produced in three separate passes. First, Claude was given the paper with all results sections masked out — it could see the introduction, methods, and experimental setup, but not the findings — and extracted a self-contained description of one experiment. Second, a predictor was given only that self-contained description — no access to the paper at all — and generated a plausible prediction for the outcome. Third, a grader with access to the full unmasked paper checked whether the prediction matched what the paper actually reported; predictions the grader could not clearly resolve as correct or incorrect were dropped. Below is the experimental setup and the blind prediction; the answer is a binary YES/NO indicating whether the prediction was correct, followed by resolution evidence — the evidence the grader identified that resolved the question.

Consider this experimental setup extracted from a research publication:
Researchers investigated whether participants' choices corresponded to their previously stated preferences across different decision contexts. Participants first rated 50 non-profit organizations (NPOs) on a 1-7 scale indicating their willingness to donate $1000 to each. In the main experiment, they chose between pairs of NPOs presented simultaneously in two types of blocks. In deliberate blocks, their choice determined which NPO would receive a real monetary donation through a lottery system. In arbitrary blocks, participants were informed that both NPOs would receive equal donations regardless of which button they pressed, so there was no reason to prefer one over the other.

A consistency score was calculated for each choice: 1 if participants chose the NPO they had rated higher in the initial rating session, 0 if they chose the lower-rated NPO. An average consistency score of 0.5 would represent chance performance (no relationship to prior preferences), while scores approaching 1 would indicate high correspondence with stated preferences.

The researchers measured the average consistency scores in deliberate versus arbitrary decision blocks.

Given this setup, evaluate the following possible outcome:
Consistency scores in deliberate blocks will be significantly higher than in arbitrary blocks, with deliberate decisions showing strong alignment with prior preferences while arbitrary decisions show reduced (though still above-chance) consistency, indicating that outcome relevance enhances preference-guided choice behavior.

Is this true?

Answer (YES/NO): NO